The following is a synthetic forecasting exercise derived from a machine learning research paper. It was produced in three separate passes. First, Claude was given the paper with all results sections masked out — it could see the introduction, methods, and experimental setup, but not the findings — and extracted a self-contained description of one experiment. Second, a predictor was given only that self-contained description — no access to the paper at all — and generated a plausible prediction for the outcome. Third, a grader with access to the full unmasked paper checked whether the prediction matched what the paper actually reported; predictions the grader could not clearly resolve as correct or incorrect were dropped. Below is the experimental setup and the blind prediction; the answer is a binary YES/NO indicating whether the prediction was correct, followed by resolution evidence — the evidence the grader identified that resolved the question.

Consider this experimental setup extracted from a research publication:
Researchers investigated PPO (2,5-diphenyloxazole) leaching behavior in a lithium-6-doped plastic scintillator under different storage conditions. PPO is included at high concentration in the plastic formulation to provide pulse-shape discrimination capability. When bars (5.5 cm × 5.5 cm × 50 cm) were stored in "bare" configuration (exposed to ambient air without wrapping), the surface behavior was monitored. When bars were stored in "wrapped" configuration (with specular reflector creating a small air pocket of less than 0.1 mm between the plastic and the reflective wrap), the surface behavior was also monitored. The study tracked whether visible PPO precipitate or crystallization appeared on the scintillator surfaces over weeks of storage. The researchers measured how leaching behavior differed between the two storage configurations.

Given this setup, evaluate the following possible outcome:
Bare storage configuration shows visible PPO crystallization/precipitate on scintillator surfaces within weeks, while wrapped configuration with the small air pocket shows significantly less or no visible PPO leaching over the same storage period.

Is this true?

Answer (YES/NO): NO